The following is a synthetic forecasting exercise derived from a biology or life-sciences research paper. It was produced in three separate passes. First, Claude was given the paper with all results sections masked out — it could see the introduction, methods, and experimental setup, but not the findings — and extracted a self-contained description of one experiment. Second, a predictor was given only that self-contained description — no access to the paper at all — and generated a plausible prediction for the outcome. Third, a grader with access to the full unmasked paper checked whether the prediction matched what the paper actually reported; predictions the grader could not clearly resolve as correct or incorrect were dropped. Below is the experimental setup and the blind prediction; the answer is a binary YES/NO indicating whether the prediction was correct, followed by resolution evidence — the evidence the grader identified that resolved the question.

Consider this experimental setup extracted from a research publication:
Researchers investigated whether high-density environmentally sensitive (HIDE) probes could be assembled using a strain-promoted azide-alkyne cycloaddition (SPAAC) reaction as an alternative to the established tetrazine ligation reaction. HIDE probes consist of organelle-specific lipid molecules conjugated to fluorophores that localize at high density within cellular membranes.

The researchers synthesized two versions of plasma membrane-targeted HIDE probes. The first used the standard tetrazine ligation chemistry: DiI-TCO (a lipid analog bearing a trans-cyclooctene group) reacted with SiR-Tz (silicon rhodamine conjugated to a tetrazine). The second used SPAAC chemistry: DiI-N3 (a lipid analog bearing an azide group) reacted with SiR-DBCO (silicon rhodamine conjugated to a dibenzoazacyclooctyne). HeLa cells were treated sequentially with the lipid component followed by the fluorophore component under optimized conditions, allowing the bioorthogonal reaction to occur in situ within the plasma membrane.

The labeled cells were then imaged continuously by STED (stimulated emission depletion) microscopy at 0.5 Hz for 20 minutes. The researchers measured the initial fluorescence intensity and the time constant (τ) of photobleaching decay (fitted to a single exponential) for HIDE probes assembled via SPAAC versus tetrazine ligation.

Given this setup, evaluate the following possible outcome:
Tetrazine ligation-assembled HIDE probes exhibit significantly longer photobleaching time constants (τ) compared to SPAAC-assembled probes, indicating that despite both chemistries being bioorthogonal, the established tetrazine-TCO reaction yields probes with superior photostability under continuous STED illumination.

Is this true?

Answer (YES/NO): NO